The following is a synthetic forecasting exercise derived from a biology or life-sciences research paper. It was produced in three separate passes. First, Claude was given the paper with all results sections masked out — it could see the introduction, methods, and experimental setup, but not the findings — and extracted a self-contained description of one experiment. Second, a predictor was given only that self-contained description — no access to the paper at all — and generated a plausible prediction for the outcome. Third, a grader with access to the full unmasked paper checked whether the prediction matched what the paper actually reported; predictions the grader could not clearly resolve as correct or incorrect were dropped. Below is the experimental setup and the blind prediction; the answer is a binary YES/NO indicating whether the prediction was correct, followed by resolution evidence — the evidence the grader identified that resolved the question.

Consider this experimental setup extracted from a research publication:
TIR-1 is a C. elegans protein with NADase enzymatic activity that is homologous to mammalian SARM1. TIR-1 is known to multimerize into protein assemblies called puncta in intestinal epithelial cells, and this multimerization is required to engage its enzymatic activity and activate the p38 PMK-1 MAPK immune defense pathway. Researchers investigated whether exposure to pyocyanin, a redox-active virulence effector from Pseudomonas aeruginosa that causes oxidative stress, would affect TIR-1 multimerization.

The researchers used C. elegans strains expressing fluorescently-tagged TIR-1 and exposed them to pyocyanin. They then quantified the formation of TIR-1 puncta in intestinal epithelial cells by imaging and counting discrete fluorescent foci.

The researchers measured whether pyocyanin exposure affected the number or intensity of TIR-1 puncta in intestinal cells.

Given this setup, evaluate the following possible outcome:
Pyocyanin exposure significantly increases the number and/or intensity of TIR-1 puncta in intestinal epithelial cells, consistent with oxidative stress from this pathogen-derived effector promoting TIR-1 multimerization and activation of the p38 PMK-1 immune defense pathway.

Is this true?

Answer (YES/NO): NO